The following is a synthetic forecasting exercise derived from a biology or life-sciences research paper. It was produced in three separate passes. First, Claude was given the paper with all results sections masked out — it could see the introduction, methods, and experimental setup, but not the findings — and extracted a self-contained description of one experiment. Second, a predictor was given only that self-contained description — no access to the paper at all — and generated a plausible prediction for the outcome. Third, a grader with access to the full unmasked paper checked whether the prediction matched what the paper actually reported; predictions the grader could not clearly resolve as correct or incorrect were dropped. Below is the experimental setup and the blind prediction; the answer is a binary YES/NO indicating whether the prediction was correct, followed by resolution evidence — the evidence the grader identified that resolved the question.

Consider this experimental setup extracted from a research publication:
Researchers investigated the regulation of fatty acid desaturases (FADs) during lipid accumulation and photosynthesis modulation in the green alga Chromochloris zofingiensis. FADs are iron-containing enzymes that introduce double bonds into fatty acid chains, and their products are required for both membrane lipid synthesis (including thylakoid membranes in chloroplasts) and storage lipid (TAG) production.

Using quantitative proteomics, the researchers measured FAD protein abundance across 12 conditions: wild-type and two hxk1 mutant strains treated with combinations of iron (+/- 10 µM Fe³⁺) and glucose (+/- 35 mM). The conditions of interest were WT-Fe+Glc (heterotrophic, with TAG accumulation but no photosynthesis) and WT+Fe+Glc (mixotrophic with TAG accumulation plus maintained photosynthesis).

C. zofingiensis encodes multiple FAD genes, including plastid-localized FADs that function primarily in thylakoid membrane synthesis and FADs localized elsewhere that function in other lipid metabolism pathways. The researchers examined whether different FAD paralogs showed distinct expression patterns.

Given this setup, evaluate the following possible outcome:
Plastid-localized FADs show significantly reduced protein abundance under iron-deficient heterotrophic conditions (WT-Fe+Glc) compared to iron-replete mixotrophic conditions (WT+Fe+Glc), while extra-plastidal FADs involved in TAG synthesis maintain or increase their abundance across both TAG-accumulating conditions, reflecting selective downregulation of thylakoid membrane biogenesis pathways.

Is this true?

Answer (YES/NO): NO